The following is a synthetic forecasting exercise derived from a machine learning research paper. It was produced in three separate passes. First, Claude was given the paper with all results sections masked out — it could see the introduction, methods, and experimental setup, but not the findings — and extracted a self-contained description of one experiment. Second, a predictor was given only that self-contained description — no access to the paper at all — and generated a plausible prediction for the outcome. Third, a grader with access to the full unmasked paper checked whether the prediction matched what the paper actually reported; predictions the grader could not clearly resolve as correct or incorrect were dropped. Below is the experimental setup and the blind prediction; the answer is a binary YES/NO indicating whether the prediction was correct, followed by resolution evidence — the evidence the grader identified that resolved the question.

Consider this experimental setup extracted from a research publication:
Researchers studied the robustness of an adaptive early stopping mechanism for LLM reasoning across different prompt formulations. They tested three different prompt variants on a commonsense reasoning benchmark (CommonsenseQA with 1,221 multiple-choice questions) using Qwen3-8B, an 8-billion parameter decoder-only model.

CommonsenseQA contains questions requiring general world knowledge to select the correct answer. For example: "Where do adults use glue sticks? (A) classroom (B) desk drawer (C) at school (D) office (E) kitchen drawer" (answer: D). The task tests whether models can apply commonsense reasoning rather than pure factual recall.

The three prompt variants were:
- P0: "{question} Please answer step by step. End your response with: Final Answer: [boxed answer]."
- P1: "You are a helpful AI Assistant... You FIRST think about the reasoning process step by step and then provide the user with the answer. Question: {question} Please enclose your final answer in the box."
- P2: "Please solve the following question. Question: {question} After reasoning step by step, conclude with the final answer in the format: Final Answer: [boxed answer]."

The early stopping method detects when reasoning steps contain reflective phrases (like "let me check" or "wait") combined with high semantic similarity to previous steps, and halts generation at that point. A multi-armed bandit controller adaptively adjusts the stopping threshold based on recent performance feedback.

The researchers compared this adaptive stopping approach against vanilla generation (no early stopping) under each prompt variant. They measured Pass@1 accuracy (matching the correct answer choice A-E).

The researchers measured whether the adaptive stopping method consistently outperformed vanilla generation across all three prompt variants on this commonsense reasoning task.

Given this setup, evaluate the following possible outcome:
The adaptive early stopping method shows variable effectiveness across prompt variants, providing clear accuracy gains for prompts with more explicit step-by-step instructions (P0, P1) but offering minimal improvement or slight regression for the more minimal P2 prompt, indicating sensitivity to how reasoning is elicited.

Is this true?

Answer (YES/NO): NO